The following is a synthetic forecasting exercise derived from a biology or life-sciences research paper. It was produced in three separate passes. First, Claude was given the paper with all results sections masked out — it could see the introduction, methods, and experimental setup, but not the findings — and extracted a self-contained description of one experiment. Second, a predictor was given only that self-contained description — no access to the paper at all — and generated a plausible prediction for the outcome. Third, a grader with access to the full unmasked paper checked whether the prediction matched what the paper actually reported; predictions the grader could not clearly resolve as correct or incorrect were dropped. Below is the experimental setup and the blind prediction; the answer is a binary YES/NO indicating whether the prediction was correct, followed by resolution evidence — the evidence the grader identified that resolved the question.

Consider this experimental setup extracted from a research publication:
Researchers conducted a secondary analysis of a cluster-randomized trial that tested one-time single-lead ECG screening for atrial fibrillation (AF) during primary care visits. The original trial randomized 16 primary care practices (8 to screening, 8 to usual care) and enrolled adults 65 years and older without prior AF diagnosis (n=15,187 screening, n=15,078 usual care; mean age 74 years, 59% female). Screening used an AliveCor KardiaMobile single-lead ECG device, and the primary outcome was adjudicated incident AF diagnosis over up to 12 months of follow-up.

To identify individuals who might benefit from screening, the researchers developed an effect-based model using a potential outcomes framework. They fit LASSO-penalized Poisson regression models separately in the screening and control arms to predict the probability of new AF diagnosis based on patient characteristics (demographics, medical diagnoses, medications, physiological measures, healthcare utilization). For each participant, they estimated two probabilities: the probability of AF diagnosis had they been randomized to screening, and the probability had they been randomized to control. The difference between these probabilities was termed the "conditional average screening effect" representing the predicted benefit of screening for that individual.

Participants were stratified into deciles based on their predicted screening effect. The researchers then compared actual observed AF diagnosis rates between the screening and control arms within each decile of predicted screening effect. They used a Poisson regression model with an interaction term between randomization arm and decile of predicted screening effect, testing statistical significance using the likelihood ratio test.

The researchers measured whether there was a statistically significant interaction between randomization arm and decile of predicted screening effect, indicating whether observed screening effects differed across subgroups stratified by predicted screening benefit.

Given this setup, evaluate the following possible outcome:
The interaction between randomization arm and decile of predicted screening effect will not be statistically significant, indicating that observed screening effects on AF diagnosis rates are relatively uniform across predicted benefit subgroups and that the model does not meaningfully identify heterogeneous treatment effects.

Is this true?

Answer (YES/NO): NO